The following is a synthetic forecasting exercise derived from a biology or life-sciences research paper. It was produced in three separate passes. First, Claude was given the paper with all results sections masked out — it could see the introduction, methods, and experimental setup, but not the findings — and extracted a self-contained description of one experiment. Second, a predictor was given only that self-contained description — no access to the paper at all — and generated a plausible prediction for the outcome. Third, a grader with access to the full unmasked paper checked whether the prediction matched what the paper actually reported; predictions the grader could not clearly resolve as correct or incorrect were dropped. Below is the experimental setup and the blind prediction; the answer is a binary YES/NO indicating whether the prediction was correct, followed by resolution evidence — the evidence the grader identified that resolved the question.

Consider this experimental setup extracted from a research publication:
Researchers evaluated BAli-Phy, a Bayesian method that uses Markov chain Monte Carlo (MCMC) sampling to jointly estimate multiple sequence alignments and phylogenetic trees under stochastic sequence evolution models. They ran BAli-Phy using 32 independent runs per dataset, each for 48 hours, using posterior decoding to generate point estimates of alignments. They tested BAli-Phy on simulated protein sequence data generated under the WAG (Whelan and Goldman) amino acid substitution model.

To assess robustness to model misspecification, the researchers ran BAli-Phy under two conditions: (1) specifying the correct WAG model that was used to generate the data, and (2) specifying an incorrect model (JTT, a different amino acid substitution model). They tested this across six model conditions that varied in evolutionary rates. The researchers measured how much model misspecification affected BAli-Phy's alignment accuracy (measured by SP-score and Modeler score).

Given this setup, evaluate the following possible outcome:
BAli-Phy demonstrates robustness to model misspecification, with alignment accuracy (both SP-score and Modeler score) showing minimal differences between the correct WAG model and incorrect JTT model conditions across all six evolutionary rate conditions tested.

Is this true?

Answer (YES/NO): YES